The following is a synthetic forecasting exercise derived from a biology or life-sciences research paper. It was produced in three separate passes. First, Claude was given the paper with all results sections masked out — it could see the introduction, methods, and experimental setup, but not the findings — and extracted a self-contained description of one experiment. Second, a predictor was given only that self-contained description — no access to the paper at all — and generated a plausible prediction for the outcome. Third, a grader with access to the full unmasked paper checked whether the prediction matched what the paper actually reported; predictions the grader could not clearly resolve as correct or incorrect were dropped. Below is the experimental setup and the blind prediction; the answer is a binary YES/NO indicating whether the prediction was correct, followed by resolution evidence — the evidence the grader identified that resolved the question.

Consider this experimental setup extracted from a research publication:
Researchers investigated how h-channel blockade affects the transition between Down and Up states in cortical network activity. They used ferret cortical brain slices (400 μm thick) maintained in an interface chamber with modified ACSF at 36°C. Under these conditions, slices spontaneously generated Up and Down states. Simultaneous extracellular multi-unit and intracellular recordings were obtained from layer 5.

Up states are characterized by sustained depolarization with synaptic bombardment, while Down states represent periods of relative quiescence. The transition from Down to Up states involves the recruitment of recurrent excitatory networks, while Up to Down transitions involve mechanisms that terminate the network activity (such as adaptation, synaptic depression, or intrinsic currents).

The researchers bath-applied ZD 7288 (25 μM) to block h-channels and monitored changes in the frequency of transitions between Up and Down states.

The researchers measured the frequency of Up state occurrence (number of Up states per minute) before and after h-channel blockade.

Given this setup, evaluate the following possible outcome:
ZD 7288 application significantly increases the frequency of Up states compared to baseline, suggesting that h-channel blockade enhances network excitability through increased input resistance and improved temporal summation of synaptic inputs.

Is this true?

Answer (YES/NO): NO